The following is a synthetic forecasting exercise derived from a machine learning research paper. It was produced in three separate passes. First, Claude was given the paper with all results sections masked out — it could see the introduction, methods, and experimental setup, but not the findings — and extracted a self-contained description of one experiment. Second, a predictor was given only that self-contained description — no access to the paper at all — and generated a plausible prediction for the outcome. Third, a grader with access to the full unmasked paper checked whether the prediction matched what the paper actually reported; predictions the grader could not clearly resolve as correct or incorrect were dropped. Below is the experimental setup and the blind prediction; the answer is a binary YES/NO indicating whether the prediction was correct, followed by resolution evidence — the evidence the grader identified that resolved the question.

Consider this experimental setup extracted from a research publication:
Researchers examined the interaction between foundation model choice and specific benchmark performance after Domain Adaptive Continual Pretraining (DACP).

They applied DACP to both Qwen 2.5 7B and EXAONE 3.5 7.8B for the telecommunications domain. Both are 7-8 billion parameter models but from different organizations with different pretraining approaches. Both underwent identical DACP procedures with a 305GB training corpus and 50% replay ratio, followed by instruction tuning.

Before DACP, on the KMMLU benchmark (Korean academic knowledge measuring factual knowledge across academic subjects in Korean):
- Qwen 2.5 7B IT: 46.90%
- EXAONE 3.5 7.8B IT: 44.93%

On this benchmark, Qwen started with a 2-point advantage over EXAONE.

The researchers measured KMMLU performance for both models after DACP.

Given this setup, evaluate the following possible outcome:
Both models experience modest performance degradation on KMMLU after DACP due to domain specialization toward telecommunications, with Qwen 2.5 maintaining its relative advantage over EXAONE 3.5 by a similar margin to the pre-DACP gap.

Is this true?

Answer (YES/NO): NO